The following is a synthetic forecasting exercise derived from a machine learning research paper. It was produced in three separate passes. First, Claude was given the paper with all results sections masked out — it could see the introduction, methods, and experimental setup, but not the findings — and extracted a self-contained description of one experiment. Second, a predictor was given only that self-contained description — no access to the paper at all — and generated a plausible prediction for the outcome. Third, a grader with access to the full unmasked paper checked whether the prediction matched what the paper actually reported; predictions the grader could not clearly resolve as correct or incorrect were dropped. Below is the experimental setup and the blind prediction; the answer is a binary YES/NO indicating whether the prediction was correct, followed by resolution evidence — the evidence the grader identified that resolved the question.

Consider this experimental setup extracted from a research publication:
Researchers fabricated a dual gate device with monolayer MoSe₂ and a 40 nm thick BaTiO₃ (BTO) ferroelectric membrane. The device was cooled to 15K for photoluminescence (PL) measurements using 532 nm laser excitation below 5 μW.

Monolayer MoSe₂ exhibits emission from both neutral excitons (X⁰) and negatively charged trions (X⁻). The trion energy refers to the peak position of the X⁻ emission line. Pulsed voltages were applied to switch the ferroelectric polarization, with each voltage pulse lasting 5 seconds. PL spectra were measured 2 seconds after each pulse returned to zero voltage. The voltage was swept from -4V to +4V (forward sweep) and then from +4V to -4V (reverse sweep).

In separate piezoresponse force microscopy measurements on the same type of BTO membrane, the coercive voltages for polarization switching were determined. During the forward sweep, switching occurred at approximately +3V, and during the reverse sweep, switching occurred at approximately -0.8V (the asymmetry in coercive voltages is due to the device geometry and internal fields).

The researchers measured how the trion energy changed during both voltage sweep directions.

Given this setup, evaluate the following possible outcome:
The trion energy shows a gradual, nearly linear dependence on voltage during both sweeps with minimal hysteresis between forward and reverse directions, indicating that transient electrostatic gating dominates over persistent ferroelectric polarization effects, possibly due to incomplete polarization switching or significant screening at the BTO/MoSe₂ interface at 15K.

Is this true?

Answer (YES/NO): NO